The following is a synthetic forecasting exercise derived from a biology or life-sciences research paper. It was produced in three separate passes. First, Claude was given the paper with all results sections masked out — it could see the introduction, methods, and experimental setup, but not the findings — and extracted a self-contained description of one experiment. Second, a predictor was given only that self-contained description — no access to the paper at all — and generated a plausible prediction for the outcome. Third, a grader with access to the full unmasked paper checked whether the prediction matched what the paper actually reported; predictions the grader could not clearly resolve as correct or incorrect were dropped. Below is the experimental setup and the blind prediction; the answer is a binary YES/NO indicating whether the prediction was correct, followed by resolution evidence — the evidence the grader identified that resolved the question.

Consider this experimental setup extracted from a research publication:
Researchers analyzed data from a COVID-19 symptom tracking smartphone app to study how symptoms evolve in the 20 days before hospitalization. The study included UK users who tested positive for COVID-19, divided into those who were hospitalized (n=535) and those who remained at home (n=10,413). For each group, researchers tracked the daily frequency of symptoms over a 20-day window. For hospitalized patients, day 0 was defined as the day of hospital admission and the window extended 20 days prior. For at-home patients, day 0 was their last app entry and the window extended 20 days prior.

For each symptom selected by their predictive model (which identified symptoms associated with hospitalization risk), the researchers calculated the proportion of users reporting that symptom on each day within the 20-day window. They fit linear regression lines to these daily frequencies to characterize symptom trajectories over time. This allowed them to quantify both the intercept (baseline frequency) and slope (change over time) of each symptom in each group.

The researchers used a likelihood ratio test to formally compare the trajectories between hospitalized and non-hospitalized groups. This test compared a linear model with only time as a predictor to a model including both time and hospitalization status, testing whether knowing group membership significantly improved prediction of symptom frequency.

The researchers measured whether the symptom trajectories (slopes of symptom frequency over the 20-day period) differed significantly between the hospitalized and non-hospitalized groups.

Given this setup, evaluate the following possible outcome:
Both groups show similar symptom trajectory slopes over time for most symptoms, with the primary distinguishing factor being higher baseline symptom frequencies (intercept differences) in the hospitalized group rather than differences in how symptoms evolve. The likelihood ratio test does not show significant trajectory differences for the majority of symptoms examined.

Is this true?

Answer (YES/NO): NO